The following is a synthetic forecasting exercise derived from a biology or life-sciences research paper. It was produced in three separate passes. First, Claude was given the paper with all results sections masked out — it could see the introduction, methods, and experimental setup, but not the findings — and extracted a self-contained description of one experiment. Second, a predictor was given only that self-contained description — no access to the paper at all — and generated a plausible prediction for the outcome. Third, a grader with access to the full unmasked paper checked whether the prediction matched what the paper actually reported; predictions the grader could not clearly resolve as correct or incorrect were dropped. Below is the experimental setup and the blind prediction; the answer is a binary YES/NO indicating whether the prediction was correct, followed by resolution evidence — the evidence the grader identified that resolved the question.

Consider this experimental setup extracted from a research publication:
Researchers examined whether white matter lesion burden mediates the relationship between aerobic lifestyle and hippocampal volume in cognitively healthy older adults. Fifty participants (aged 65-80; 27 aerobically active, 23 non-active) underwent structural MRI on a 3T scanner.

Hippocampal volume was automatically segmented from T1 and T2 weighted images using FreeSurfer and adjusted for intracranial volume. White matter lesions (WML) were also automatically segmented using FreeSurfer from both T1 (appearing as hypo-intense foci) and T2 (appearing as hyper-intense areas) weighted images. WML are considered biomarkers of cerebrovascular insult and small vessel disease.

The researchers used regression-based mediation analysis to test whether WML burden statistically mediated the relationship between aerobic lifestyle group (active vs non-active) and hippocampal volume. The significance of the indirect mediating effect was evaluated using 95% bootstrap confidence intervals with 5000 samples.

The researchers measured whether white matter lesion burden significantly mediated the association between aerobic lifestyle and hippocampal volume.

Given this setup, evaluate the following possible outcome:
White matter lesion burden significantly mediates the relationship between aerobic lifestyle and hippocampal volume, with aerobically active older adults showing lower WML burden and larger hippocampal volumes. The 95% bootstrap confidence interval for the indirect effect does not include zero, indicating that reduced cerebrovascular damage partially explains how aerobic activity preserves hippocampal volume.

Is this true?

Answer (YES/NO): NO